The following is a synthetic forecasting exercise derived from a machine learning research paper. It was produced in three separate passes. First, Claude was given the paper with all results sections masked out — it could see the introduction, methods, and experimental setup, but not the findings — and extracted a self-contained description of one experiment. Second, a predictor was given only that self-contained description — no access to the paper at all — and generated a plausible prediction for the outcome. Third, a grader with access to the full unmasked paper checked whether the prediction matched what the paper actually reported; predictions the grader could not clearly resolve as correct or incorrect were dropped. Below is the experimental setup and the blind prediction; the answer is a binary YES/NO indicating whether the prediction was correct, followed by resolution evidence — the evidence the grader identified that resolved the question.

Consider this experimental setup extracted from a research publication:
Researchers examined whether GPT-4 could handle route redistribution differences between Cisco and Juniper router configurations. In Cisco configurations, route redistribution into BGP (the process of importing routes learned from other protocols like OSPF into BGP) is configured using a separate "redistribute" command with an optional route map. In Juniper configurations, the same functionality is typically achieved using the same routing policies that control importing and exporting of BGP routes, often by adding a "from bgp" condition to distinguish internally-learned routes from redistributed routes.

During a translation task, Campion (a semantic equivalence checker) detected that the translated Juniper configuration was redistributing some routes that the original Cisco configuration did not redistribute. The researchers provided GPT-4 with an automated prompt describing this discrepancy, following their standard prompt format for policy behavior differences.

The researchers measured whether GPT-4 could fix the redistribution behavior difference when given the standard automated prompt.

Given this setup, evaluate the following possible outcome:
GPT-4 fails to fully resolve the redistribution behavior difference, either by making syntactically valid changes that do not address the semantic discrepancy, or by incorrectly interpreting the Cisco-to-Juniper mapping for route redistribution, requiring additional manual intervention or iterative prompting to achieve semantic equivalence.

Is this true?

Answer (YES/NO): YES